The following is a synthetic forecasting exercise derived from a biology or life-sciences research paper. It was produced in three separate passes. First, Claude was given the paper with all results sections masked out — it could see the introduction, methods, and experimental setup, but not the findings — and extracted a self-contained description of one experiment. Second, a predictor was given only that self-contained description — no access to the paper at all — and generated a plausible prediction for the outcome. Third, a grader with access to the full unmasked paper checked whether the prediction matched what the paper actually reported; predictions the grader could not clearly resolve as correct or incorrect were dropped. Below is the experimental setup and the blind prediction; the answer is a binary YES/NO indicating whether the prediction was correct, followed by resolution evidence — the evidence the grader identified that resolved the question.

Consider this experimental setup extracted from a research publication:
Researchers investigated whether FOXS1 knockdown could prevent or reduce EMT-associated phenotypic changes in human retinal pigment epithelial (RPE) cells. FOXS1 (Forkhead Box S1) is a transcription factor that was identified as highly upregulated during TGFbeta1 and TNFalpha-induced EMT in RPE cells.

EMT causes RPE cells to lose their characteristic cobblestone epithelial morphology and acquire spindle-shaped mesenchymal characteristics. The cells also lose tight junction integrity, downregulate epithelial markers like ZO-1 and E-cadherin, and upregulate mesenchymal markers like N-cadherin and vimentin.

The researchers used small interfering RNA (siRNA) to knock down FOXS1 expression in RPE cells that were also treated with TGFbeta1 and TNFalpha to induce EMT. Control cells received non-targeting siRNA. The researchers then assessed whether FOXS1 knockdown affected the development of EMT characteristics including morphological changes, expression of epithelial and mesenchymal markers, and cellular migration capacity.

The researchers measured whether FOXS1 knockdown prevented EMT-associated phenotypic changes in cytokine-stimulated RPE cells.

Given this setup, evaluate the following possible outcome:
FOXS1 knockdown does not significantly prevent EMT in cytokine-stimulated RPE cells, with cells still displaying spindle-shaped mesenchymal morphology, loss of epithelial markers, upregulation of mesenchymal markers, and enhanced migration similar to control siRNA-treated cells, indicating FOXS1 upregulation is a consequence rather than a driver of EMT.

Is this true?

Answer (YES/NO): NO